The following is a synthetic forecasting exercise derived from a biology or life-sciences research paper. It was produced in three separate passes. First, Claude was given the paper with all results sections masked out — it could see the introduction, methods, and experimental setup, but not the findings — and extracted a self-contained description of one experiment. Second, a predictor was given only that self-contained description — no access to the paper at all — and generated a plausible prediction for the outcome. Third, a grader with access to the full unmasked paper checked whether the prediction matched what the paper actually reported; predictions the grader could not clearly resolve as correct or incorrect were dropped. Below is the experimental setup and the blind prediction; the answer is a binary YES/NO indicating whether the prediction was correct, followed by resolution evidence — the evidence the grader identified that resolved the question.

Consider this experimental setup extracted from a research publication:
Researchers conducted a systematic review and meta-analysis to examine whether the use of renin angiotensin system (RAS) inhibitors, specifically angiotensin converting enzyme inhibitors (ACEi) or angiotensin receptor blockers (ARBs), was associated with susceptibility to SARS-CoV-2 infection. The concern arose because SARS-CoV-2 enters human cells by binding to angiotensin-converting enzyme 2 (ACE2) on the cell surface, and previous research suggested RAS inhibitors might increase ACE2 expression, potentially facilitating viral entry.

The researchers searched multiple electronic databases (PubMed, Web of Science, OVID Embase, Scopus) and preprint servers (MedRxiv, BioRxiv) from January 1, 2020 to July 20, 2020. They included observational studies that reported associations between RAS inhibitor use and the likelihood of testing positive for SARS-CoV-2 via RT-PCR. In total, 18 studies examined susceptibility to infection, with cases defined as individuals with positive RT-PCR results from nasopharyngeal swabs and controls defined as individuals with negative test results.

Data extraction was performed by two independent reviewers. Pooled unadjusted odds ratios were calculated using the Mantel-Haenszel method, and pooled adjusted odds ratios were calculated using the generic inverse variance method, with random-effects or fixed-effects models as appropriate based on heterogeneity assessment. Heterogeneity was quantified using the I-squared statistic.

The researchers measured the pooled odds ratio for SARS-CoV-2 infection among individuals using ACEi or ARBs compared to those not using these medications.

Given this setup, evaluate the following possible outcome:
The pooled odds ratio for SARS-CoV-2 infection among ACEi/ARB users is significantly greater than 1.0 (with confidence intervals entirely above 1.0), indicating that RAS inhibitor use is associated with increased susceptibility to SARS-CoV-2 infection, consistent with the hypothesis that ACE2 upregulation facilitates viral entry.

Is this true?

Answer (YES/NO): NO